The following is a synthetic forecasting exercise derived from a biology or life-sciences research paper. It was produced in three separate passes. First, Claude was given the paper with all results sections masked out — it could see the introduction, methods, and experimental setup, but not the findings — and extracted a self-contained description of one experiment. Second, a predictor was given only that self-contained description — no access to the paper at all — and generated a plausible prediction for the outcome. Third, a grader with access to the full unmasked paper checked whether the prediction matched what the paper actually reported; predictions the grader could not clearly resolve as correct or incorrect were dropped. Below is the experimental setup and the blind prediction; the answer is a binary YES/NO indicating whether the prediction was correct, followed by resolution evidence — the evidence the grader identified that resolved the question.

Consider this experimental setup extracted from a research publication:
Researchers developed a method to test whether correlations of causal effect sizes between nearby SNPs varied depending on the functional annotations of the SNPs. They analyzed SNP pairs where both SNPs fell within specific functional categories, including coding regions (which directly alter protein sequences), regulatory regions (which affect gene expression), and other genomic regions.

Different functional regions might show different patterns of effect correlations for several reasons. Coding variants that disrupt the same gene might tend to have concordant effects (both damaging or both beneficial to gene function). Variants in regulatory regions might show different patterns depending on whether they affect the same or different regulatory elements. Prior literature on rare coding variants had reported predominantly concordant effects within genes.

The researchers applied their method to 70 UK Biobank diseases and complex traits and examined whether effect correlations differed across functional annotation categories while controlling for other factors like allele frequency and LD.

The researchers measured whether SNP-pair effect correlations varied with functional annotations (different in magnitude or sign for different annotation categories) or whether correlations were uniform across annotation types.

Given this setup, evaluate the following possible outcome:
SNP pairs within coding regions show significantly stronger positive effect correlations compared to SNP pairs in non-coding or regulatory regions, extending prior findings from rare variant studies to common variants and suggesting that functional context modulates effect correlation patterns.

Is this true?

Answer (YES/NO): NO